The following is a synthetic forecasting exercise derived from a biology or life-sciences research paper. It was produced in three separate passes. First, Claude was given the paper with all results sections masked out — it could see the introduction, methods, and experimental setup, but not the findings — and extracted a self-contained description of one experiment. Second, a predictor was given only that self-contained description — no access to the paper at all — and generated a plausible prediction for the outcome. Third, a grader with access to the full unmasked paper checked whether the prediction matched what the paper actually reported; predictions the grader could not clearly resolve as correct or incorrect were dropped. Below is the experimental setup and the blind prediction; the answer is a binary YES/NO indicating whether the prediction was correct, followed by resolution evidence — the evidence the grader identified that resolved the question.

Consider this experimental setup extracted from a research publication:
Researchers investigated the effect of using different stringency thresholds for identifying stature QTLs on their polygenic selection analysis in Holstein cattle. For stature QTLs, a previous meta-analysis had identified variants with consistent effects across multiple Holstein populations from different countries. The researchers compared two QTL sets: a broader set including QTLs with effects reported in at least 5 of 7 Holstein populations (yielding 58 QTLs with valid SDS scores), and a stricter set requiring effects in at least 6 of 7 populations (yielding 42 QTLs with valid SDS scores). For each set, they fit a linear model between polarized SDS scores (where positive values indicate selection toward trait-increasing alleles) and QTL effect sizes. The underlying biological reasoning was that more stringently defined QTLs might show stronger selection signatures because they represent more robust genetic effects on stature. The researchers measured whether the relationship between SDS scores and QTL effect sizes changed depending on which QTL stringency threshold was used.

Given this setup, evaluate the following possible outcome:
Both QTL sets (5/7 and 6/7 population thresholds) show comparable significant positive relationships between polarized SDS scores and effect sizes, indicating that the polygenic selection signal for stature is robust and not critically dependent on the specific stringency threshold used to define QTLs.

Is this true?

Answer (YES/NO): NO